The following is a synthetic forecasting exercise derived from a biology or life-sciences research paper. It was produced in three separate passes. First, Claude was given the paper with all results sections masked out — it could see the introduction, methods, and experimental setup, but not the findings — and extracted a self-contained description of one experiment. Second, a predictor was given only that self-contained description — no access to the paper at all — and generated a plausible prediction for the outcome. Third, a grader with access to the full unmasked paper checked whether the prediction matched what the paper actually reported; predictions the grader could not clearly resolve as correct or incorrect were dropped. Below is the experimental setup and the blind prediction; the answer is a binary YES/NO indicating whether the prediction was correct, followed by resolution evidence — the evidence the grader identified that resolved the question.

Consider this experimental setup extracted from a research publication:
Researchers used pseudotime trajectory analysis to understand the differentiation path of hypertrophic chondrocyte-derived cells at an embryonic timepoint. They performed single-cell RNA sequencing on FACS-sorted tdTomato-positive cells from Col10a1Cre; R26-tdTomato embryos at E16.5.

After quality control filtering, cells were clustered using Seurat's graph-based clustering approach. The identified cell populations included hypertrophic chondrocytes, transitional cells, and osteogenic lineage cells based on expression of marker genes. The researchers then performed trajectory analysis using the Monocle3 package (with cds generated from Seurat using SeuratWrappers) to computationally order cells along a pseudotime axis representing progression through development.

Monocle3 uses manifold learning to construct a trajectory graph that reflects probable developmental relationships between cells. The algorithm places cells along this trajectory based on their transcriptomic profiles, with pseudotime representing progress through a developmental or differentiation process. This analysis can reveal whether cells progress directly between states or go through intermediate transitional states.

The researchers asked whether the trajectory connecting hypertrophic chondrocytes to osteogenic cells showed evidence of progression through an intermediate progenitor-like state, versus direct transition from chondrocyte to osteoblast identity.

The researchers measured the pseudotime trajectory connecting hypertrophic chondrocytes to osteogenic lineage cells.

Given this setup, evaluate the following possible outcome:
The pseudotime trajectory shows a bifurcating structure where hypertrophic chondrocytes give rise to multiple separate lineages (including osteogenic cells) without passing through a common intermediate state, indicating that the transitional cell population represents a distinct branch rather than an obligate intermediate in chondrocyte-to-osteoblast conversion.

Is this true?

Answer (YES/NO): NO